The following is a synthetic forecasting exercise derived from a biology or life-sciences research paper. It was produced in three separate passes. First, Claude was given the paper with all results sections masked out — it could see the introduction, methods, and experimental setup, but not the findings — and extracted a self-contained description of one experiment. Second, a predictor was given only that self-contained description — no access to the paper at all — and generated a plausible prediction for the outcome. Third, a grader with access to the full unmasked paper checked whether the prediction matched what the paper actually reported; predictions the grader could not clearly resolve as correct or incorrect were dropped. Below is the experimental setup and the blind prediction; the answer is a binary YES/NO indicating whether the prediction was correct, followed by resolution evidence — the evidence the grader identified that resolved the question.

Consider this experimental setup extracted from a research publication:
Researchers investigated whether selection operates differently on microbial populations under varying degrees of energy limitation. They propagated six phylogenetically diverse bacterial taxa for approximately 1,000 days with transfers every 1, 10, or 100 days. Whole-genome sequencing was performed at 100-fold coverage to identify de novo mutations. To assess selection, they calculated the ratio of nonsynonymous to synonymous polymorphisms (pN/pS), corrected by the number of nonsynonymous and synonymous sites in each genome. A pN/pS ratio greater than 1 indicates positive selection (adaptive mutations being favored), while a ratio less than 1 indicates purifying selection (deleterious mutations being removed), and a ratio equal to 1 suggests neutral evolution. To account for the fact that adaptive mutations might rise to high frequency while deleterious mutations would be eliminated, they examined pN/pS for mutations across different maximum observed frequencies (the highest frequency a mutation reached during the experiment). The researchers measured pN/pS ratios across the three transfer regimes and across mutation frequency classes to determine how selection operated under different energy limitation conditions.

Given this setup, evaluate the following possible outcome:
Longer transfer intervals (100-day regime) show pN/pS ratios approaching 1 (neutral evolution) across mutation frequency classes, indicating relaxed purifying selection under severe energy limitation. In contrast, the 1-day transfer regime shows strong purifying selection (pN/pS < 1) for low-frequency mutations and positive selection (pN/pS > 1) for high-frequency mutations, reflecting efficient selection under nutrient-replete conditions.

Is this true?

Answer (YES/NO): NO